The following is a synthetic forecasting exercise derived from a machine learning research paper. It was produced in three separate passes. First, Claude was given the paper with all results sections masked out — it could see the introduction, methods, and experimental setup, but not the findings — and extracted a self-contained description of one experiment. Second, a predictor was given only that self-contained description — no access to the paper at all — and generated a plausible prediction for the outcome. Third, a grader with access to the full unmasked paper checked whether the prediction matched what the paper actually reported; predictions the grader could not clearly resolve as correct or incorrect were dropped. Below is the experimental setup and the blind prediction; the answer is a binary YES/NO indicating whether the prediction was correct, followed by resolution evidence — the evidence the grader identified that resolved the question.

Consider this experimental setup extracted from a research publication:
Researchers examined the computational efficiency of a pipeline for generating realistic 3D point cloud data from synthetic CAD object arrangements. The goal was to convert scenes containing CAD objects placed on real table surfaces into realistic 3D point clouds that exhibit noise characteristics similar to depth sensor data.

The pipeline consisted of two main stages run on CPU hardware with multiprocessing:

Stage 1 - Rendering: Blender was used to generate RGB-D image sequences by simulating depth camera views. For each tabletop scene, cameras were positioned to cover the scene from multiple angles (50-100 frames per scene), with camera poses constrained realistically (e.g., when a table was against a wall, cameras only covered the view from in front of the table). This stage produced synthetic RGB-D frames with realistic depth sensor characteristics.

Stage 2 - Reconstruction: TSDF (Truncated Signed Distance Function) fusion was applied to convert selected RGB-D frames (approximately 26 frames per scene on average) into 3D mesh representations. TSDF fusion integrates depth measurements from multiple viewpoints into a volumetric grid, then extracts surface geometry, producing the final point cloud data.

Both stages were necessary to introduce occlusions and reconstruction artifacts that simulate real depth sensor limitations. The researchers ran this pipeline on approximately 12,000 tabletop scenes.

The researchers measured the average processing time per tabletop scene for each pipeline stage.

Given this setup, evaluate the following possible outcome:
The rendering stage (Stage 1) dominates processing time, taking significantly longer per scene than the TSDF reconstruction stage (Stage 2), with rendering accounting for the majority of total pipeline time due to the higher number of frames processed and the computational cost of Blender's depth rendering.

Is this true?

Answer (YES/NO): NO